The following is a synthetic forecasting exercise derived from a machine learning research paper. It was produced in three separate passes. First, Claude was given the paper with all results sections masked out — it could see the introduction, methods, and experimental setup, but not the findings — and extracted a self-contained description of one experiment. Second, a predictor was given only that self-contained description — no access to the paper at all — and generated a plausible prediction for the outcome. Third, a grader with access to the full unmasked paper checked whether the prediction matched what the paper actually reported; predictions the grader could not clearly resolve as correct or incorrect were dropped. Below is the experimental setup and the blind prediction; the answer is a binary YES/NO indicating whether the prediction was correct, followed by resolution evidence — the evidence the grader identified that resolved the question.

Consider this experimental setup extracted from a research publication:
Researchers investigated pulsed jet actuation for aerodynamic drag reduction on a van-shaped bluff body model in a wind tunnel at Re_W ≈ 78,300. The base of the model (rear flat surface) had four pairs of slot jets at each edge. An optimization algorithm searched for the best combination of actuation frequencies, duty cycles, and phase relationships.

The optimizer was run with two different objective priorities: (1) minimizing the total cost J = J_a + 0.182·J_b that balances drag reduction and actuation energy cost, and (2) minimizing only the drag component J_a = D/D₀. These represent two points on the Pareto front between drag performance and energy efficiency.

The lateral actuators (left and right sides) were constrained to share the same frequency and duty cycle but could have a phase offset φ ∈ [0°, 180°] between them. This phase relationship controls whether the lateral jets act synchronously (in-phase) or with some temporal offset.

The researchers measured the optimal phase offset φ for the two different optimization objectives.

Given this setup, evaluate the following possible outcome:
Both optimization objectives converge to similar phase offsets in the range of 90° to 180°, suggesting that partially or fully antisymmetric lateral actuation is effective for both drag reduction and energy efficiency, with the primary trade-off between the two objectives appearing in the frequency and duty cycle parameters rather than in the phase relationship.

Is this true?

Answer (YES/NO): NO